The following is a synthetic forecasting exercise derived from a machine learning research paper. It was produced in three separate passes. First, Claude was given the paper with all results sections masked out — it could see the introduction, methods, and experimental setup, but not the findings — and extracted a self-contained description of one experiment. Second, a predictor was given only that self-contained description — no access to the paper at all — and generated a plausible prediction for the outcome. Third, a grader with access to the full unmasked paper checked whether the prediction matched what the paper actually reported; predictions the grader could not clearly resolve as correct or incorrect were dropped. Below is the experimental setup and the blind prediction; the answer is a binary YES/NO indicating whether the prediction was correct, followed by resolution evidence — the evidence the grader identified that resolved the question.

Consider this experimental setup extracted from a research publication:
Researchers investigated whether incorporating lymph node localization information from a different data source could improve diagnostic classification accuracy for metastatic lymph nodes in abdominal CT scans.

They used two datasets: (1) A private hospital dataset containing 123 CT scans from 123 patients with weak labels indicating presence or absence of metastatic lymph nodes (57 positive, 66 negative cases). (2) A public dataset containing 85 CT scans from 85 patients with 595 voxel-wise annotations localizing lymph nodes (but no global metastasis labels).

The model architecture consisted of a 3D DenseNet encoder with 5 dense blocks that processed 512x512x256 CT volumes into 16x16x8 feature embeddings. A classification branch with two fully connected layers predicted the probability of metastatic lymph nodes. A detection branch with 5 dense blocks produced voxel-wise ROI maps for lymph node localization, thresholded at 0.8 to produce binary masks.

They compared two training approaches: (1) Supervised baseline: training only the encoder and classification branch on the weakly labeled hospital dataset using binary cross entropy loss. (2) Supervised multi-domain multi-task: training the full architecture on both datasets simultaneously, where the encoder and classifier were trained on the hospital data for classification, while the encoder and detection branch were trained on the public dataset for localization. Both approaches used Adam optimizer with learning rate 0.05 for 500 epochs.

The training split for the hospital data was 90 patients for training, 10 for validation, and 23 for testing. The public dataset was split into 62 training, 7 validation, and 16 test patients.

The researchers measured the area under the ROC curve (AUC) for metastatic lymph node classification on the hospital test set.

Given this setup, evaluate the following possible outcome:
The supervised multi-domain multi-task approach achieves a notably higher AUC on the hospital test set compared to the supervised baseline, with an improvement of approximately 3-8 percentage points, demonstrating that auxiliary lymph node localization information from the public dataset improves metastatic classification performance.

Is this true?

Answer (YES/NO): NO